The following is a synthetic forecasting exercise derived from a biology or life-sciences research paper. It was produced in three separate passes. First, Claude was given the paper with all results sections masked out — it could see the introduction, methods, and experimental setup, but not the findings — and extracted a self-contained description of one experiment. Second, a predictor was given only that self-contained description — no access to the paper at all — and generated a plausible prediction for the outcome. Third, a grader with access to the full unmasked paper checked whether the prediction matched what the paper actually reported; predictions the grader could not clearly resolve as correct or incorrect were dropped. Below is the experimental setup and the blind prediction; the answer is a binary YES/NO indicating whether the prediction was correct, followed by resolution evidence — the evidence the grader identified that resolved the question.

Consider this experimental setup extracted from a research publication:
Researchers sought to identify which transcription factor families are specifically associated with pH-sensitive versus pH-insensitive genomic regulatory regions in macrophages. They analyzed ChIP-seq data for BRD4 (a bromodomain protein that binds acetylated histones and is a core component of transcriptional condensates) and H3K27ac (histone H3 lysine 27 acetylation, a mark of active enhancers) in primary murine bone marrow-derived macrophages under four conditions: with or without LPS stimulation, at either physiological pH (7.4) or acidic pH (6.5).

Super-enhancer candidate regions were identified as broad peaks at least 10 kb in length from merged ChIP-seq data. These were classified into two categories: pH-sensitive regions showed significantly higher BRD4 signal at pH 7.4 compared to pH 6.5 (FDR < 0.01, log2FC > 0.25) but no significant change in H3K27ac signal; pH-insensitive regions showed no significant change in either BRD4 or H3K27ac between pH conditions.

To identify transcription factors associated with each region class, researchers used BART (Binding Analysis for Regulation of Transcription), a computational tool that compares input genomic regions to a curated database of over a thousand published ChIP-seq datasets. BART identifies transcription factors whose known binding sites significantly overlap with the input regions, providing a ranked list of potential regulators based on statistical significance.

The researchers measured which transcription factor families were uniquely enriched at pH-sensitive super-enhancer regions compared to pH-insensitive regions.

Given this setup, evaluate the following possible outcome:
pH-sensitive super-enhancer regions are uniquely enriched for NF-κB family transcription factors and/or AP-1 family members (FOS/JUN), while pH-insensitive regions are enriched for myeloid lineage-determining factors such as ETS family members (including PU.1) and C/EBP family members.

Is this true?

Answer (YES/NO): NO